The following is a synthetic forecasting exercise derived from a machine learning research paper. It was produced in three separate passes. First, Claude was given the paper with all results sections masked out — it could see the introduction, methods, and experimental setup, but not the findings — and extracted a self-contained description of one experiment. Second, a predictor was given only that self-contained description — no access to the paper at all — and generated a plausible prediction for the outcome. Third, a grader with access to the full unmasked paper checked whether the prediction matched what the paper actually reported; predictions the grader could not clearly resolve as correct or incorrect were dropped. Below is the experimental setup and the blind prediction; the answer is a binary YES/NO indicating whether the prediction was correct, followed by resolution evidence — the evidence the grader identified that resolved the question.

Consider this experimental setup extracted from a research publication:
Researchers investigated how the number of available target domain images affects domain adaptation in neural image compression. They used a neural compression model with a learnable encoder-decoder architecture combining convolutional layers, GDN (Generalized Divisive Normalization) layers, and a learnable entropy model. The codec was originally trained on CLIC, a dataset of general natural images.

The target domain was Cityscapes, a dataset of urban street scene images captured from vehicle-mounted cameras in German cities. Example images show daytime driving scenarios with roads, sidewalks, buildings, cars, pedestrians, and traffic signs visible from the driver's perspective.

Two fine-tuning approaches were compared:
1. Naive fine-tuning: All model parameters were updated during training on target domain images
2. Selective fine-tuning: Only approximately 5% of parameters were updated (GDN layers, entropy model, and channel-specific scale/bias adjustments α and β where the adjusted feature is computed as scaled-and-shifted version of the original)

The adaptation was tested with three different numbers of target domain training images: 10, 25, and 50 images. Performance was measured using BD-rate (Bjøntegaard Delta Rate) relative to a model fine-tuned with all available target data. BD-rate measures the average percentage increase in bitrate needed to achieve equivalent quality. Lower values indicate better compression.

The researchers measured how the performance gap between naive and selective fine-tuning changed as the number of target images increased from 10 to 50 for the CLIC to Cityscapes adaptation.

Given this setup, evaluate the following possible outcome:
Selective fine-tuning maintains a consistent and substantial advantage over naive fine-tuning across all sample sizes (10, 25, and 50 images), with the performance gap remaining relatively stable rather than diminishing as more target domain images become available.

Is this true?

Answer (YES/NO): NO